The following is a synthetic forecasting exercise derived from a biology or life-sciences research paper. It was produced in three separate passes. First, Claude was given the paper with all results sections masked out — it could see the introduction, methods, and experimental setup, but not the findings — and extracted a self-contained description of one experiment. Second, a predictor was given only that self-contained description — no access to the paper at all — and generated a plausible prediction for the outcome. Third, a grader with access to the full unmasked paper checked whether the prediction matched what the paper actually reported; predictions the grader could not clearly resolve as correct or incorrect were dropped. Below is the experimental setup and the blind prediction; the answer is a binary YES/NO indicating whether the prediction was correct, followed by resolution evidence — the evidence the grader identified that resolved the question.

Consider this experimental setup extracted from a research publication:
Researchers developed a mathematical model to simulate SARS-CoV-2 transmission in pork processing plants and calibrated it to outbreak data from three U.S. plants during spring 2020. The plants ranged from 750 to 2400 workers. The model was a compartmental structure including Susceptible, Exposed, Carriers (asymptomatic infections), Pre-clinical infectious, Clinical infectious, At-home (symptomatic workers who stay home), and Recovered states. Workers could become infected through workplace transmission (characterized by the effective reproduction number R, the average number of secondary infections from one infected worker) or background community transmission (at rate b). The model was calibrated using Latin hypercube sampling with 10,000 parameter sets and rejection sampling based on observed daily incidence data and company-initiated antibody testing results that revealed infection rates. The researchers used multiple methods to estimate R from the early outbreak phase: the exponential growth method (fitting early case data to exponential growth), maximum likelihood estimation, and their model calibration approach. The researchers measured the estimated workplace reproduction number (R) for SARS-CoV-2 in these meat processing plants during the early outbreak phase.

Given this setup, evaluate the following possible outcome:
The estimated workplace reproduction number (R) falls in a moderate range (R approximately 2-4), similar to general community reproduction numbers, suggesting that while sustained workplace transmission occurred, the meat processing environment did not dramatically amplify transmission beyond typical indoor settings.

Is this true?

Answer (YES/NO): YES